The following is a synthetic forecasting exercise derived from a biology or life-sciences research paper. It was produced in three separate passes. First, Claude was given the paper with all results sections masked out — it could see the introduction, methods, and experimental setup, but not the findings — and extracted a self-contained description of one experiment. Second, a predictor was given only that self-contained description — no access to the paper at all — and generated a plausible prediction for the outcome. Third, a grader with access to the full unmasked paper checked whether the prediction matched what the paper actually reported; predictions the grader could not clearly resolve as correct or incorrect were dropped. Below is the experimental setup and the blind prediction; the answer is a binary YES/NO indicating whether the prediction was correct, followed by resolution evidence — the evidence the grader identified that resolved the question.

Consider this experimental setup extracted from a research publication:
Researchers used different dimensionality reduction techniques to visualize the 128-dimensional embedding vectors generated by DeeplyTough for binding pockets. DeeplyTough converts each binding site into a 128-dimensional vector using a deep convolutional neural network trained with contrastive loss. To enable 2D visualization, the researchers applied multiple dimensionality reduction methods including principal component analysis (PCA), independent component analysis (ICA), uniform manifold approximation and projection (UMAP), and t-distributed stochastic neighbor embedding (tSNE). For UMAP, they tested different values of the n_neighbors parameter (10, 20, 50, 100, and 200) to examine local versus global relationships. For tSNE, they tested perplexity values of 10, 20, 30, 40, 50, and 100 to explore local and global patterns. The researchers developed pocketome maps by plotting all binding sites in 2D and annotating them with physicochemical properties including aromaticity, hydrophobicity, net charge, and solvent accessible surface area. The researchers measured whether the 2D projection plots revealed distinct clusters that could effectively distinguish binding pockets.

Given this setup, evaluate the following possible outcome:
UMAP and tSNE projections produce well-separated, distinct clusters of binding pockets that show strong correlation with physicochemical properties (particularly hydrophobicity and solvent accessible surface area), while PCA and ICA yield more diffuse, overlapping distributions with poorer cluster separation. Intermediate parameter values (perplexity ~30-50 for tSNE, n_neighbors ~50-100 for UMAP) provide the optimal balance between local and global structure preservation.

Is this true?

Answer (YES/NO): NO